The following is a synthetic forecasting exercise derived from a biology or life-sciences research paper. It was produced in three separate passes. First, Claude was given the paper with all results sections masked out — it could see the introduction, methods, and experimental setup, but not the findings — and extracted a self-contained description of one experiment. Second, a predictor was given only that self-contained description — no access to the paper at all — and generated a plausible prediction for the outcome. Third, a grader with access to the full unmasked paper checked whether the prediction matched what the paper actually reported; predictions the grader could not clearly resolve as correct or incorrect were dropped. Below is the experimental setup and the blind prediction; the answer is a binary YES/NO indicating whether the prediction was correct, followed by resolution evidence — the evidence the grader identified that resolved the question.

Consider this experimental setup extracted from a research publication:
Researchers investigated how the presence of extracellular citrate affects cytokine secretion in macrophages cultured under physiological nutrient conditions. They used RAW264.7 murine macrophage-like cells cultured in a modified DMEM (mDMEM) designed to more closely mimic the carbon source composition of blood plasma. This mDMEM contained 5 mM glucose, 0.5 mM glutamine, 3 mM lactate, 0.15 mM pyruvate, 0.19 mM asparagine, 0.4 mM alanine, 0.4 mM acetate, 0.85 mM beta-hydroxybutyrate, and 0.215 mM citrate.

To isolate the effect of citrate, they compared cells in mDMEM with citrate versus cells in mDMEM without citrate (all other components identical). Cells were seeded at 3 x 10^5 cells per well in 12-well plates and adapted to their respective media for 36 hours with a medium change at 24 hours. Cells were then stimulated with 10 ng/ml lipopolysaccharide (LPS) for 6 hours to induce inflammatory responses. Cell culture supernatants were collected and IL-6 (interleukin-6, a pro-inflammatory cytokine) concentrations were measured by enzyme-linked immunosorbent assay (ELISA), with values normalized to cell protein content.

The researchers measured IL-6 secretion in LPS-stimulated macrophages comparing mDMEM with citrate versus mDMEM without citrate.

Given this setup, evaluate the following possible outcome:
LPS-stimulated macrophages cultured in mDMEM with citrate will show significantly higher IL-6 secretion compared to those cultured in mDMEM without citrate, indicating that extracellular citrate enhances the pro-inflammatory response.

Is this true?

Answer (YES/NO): YES